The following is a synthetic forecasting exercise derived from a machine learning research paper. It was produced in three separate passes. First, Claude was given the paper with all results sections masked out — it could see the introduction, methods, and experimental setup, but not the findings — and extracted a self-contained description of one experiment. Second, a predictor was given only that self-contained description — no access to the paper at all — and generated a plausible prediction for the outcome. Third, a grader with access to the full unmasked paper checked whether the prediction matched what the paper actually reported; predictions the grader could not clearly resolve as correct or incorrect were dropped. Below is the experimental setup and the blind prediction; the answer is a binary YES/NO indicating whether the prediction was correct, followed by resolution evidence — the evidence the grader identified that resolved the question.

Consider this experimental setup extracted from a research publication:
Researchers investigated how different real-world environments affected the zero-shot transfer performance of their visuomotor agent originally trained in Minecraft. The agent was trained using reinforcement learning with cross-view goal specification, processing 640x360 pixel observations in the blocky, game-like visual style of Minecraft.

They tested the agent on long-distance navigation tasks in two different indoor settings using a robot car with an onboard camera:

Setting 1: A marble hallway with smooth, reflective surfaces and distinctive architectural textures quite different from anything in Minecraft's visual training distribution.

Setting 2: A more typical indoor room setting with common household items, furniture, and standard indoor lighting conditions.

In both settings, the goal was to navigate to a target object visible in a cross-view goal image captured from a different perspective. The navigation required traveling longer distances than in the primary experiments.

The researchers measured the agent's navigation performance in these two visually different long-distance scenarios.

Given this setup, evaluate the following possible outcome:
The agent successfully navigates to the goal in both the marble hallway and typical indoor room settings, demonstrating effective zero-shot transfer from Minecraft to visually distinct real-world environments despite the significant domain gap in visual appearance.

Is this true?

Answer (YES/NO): NO